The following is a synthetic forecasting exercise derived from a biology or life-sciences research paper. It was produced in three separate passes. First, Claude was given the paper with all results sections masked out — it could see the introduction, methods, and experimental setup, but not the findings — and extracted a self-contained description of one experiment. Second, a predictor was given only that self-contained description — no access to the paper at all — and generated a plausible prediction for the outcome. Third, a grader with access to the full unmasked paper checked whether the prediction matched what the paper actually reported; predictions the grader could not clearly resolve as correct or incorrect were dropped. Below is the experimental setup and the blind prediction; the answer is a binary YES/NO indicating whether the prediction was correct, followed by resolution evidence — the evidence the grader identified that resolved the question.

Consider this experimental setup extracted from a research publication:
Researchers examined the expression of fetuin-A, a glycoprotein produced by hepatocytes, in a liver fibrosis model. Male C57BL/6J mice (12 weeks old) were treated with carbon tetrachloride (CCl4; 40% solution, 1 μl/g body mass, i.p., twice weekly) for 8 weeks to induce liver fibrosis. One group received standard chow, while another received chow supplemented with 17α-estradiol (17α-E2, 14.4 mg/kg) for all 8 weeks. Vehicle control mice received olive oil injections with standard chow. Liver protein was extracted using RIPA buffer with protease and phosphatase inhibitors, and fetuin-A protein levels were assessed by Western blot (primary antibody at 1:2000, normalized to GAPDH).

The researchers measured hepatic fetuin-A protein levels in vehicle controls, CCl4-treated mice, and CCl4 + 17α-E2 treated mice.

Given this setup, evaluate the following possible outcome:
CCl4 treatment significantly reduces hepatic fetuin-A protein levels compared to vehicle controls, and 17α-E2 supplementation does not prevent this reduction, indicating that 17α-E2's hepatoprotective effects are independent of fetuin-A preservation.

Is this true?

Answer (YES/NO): NO